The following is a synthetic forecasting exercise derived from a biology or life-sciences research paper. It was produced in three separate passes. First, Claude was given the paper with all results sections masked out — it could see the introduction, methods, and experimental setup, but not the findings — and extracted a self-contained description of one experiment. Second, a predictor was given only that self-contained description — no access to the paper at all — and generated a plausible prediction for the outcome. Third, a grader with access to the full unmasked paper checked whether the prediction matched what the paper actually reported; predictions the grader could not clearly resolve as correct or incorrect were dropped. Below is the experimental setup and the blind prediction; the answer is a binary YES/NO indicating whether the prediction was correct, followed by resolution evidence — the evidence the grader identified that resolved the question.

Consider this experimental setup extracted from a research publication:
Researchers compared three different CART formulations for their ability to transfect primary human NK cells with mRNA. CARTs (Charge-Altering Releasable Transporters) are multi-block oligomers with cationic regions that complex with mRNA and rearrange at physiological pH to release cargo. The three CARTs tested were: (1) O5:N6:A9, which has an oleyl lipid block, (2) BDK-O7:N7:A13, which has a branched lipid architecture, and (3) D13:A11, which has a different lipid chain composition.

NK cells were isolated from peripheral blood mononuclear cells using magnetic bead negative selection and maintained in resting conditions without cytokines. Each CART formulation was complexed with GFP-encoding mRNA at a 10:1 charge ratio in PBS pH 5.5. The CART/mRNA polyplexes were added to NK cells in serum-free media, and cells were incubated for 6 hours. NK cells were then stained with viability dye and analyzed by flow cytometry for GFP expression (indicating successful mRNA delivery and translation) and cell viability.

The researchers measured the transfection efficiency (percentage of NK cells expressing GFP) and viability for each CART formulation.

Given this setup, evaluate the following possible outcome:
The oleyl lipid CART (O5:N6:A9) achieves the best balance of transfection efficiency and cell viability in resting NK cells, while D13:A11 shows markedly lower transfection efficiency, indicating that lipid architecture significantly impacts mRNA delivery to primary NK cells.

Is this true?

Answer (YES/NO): NO